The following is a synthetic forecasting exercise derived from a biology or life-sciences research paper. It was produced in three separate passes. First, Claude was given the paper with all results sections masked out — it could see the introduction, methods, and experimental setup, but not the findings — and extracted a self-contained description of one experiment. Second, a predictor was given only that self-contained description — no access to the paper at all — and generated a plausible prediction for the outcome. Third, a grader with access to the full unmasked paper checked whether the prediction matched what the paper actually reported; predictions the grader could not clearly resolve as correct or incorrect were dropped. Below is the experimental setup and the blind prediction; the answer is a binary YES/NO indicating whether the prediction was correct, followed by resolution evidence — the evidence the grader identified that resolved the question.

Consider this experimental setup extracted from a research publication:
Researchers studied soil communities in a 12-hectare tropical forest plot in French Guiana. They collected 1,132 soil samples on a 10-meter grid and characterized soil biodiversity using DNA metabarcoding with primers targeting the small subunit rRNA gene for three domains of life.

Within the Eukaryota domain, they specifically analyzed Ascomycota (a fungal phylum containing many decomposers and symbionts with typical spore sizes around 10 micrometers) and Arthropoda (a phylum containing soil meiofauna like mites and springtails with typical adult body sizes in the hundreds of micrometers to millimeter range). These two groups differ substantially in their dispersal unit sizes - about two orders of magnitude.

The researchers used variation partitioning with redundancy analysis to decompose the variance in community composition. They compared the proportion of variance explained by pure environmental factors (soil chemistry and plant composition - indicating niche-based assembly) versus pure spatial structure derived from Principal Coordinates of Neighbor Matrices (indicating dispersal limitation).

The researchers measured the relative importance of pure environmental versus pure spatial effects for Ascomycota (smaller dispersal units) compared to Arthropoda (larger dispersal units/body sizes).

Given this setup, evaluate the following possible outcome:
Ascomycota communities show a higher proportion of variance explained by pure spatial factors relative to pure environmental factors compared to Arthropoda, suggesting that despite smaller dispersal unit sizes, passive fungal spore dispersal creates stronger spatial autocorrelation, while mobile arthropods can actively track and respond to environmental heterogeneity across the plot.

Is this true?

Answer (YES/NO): NO